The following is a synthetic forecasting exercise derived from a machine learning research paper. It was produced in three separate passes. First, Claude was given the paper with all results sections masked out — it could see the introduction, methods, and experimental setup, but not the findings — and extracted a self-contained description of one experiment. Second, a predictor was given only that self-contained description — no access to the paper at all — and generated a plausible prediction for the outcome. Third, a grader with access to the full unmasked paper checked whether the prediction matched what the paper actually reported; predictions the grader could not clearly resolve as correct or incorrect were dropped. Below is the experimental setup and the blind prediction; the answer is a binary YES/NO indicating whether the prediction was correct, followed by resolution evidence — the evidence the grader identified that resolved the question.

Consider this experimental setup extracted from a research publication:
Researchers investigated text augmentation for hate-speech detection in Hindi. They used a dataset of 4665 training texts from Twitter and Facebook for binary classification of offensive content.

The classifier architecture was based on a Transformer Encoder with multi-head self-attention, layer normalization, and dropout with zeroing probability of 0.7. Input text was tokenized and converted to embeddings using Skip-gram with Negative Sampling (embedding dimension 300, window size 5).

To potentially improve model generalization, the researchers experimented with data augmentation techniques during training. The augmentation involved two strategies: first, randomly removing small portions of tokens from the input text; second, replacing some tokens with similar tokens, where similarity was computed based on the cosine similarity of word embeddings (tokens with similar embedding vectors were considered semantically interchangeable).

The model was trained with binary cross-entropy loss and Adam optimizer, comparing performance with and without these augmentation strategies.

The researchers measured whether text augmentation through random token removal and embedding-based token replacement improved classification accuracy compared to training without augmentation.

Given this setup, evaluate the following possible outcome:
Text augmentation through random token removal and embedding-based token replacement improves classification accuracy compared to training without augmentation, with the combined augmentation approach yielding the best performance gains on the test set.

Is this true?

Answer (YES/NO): NO